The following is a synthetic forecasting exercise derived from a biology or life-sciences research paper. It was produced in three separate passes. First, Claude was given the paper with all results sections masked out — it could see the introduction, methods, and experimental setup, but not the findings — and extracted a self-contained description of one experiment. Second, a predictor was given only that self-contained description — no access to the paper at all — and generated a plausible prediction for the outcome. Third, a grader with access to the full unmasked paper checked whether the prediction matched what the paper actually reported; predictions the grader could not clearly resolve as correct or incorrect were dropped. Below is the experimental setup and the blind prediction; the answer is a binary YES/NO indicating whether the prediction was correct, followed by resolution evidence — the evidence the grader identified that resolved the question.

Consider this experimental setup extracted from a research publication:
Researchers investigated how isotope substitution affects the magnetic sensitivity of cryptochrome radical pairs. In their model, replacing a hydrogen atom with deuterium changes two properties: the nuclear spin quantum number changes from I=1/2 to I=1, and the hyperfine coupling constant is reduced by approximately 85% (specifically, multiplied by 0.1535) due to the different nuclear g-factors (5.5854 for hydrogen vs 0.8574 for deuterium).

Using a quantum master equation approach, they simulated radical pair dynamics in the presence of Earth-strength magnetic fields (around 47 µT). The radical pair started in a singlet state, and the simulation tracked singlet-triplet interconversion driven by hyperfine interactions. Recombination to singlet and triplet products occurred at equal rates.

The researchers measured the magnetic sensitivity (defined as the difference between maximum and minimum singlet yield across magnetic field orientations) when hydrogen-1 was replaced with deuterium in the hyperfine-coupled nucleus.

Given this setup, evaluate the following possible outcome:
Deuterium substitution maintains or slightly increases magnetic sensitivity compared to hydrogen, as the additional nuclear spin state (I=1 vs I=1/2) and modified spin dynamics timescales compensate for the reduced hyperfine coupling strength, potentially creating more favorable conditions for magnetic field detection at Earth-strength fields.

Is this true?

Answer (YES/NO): YES